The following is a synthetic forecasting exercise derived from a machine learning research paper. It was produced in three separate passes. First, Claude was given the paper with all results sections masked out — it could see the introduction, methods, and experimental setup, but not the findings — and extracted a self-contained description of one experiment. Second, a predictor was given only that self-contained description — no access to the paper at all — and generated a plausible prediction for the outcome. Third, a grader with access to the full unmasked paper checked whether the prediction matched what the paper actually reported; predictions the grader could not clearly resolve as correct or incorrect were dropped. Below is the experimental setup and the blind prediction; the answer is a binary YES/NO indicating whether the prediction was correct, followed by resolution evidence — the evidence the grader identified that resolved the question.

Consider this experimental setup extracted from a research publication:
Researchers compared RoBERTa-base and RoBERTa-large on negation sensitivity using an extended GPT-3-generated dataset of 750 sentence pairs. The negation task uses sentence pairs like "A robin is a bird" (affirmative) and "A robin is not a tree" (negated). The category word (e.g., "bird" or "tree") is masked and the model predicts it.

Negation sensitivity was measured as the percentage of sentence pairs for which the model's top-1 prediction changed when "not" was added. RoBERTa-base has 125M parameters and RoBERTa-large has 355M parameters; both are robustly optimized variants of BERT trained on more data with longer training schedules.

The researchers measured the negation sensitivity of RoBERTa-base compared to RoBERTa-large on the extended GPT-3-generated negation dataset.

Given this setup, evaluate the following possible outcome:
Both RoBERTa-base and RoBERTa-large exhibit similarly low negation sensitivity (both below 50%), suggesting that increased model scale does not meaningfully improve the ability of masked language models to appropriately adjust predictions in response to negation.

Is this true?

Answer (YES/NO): NO